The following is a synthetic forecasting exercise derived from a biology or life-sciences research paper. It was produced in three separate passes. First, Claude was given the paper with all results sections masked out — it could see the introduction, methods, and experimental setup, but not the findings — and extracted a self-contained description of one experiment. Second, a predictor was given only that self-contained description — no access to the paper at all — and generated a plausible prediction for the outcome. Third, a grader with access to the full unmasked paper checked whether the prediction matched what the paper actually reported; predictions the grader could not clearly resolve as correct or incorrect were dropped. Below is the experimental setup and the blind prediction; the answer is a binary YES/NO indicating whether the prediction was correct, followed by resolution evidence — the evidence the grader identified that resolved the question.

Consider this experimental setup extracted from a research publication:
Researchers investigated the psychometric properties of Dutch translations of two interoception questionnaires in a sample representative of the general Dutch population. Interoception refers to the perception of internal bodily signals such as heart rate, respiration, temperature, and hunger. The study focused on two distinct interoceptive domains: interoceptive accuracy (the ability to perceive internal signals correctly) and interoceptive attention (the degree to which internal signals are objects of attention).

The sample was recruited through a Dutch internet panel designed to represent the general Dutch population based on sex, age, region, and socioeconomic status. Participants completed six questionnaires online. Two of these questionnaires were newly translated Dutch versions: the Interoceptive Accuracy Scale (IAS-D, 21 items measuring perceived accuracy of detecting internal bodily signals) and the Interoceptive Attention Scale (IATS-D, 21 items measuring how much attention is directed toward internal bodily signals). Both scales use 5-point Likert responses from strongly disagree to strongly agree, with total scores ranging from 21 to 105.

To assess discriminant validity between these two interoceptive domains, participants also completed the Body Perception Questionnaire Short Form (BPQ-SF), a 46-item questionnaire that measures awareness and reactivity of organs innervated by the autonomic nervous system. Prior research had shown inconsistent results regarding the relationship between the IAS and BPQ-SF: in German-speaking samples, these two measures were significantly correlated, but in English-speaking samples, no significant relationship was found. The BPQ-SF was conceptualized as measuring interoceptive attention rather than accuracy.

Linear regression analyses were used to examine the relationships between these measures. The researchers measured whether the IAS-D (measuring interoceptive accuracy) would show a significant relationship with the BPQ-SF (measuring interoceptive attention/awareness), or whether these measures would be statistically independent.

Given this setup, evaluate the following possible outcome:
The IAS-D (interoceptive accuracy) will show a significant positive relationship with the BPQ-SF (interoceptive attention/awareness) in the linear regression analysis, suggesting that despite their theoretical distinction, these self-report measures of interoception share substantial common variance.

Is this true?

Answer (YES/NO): NO